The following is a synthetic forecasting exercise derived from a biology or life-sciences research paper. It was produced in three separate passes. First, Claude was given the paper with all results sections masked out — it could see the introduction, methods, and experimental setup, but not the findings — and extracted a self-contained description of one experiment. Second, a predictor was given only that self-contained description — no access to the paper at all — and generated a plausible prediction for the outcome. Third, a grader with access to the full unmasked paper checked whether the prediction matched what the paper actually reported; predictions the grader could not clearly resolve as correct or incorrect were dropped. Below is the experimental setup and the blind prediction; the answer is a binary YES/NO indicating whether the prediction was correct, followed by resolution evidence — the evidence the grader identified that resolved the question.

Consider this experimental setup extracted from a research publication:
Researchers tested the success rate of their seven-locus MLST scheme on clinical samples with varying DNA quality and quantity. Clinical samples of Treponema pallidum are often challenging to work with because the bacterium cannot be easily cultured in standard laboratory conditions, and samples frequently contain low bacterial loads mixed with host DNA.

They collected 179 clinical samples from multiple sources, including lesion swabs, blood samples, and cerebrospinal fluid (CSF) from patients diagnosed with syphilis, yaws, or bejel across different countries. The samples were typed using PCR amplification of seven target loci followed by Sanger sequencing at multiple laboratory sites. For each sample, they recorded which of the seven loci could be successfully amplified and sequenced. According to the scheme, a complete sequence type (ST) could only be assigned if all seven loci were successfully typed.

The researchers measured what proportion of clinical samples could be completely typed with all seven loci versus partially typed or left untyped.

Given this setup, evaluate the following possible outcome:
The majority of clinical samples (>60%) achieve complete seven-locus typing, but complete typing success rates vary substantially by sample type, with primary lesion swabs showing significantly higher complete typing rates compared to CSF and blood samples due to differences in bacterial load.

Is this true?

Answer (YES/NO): NO